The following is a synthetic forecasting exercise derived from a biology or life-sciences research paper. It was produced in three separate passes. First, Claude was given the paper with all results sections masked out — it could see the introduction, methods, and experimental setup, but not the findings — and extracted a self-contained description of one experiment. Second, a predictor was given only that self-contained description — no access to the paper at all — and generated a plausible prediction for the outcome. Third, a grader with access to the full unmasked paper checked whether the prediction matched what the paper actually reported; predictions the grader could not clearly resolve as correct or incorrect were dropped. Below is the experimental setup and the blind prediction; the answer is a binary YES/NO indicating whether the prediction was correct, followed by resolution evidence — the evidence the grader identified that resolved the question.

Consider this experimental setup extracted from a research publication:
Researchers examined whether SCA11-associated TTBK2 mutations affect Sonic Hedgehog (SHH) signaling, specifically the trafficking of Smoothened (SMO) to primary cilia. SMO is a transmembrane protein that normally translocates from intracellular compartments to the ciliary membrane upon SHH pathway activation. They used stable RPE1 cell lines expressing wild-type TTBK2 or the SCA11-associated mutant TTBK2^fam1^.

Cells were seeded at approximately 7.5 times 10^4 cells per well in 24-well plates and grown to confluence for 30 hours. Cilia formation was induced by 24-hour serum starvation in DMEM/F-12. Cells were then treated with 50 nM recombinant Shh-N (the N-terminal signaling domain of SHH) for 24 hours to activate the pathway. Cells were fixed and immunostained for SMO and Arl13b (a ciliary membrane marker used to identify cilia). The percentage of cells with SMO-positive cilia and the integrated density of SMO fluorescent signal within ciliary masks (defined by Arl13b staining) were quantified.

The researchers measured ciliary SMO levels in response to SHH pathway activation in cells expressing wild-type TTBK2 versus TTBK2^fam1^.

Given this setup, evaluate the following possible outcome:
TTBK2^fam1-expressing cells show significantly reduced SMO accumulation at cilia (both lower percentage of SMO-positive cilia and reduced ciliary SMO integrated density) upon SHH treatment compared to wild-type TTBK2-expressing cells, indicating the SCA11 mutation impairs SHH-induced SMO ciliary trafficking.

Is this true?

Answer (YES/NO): NO